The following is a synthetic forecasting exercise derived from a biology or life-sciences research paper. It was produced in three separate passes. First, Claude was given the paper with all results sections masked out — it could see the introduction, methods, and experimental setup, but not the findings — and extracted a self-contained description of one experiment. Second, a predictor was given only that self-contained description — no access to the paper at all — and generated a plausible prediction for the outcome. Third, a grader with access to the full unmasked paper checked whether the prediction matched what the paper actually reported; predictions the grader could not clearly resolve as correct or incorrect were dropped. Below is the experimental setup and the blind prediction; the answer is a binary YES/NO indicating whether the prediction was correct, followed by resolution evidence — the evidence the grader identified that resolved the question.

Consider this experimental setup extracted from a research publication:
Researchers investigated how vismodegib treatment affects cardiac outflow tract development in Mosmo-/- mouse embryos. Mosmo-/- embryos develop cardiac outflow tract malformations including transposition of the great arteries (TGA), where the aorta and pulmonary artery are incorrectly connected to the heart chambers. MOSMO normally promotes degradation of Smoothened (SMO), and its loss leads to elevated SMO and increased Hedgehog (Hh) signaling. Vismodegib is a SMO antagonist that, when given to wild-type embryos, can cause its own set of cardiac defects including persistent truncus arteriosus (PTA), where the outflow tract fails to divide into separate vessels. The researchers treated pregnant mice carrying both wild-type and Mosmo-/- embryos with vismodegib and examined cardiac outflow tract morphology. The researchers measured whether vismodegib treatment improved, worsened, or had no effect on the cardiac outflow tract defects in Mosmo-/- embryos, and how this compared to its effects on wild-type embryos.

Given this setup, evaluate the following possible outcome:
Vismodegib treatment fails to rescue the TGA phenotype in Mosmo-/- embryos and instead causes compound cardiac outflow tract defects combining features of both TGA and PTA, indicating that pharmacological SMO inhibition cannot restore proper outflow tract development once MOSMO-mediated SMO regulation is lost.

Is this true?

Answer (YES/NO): NO